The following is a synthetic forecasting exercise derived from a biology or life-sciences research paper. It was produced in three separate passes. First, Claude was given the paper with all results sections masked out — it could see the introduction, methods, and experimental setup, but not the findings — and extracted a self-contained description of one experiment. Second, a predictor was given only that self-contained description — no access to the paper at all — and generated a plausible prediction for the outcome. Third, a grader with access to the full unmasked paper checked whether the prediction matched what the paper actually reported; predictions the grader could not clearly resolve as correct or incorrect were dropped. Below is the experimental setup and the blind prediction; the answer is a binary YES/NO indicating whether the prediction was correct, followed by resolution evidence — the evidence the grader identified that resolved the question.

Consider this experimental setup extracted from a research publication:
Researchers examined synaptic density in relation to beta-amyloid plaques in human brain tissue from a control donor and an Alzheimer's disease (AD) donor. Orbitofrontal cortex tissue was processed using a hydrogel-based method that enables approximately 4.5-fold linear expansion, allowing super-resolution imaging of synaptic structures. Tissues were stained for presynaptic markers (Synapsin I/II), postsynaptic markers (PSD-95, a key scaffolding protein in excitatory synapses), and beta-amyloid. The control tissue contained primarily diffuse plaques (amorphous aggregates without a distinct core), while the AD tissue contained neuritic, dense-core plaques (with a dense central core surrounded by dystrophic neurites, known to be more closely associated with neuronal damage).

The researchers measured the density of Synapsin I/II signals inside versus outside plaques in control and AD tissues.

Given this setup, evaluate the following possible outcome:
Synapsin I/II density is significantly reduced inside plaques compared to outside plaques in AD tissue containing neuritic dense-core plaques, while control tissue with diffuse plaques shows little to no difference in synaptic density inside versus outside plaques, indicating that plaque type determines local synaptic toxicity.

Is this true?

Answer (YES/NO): YES